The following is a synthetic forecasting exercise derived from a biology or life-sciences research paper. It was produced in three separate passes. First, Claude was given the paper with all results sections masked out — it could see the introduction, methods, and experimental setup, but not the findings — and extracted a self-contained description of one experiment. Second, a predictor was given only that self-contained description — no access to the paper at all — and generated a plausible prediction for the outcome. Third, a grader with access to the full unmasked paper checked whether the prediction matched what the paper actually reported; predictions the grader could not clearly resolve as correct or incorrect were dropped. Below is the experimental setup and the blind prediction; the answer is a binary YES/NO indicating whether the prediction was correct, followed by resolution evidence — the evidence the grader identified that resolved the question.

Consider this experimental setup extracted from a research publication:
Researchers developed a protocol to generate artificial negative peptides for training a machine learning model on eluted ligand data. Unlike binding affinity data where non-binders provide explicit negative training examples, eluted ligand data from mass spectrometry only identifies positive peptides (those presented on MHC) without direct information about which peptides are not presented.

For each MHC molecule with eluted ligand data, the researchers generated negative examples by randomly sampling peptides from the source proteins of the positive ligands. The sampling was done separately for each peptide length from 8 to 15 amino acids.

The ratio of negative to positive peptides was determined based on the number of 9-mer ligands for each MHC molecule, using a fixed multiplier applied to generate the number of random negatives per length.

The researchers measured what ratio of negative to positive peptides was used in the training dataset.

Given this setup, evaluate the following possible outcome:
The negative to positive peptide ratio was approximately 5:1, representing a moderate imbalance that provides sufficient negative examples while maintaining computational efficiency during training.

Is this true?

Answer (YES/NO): NO